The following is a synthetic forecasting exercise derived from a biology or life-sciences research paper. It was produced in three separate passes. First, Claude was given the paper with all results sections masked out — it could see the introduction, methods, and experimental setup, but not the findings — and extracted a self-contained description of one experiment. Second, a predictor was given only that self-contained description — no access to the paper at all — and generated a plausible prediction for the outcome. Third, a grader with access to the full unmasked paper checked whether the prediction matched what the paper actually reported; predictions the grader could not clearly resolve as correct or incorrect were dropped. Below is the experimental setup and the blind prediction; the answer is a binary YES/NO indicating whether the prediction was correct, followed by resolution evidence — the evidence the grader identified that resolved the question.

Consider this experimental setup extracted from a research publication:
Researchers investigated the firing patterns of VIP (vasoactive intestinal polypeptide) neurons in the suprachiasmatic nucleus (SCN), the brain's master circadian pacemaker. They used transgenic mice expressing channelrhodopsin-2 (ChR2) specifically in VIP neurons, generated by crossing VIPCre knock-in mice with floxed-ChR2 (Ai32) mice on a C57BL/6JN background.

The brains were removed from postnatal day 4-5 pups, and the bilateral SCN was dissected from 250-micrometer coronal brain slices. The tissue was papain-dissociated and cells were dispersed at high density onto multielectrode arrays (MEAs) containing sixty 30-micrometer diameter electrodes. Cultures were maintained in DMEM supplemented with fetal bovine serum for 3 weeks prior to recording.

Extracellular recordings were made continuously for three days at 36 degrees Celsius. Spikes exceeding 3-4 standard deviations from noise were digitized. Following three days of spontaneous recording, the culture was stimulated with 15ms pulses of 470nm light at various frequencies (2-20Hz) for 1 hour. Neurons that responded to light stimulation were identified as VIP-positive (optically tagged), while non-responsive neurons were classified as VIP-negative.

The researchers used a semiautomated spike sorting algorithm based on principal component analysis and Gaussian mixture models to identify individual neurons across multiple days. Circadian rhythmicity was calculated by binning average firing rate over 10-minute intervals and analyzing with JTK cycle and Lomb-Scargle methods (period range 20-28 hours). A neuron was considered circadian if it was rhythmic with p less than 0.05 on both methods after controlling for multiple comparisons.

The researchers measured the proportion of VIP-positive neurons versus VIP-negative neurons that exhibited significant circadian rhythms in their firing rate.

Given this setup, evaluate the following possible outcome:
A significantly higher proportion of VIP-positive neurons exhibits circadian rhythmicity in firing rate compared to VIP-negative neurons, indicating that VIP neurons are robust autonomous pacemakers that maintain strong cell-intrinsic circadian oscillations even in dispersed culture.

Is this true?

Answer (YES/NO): YES